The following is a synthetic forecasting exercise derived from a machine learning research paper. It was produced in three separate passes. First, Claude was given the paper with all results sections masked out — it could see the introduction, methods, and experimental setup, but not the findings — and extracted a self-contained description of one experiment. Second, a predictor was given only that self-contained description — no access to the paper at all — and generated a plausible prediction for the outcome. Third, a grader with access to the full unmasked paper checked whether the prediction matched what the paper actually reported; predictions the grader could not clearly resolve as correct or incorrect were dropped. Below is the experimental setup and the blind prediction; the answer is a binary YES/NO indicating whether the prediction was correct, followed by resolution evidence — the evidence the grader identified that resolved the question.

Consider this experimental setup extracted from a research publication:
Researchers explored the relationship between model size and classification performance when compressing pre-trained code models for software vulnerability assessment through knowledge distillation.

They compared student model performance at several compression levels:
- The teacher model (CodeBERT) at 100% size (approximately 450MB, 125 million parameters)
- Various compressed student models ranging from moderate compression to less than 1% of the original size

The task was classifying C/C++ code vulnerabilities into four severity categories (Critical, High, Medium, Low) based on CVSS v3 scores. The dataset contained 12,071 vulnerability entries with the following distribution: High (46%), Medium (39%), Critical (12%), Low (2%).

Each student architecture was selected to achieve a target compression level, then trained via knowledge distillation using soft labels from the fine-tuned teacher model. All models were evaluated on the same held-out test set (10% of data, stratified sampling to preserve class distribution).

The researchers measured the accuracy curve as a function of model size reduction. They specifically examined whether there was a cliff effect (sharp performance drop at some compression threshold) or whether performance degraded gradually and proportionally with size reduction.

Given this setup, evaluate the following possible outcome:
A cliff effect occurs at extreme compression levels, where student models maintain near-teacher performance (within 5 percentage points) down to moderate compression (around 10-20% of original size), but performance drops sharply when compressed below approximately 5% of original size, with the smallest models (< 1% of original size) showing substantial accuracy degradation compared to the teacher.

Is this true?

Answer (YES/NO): NO